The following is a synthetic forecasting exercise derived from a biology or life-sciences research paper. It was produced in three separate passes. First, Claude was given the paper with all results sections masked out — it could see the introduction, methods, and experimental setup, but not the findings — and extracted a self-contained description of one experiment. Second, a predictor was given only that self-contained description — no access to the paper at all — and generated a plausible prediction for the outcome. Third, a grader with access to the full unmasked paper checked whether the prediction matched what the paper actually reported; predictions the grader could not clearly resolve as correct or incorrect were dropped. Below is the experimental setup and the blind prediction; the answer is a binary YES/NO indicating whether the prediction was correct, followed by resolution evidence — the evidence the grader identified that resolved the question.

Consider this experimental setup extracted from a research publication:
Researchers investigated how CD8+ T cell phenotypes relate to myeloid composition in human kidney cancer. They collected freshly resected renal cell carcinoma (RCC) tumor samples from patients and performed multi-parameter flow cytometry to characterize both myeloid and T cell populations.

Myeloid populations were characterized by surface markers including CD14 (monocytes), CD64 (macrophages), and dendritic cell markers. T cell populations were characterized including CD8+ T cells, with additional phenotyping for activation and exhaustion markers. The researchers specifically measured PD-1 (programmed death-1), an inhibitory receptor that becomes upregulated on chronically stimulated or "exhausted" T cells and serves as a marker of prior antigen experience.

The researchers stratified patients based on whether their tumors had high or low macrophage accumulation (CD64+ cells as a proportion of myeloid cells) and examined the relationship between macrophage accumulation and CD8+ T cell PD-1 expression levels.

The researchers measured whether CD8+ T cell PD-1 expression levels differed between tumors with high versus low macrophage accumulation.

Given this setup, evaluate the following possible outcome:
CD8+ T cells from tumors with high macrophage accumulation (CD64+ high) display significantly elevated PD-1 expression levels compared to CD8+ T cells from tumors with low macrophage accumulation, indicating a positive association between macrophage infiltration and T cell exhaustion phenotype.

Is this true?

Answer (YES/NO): YES